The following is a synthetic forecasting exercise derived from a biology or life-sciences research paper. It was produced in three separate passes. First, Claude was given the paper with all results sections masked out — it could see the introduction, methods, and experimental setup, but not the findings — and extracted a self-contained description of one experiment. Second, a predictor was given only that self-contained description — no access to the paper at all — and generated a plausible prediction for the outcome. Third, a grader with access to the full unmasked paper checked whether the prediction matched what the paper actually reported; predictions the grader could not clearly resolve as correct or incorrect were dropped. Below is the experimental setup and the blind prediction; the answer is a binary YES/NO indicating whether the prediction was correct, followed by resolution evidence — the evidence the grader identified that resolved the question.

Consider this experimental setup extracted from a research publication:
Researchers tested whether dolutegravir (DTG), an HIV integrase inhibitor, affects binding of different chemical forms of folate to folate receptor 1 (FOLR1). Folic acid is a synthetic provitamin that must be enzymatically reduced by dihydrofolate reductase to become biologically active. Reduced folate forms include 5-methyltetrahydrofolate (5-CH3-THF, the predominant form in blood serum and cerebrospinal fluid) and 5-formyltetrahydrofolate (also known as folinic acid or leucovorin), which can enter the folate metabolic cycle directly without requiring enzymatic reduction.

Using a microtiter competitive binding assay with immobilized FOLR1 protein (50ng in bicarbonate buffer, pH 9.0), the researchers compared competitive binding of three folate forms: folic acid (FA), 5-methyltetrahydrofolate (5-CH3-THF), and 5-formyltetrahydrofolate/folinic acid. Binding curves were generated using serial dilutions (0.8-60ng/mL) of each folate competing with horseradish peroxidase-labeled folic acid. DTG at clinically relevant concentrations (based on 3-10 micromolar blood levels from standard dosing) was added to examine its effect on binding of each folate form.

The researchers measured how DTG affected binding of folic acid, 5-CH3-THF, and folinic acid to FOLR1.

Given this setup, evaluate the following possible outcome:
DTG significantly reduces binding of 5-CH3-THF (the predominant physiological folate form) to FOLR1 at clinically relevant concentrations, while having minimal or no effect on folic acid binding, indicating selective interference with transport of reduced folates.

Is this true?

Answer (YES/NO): NO